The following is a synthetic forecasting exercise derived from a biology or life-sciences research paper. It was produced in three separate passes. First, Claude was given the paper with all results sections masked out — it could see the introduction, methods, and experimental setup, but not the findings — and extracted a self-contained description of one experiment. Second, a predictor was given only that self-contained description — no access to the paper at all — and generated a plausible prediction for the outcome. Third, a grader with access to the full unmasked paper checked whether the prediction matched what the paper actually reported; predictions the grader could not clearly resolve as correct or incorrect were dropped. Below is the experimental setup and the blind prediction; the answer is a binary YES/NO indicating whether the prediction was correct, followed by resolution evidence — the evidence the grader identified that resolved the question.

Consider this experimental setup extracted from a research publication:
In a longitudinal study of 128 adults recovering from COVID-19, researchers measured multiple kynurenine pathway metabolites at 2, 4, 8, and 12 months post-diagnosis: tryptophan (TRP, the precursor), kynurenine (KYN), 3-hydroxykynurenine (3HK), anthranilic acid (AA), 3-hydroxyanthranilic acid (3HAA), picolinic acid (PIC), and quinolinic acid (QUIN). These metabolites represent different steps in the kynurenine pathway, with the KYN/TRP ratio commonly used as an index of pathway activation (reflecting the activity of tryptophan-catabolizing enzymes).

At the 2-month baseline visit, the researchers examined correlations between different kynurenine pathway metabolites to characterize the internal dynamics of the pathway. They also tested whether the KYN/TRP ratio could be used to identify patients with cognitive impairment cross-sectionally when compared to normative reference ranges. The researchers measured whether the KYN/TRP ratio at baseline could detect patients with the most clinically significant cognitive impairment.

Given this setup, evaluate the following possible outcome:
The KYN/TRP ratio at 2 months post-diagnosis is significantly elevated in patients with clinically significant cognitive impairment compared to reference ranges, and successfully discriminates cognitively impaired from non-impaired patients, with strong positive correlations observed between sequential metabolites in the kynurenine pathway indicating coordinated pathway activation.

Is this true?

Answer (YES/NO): YES